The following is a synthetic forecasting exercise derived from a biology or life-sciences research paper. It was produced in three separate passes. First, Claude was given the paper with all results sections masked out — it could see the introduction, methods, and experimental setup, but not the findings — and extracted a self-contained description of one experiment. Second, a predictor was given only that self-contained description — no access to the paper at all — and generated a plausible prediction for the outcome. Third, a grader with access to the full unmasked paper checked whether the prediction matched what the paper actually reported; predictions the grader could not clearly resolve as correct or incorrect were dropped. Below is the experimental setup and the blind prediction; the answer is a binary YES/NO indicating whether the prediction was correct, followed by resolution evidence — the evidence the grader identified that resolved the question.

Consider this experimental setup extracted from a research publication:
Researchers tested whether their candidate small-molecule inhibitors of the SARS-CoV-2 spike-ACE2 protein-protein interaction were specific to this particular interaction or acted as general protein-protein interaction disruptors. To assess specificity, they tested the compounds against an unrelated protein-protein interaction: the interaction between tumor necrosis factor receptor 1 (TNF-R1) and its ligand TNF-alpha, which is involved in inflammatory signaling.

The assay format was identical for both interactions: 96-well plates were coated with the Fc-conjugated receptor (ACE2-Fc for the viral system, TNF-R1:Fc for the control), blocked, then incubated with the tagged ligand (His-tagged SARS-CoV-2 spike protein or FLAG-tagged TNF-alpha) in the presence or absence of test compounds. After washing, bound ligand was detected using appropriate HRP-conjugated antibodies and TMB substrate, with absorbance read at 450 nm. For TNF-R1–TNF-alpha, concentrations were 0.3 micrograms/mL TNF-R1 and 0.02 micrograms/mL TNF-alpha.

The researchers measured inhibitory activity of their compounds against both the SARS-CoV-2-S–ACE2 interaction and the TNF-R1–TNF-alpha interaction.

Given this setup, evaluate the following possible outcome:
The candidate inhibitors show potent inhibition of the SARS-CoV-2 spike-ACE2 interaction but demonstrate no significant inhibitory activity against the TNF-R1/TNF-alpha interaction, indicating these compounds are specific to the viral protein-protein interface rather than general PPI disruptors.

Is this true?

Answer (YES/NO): NO